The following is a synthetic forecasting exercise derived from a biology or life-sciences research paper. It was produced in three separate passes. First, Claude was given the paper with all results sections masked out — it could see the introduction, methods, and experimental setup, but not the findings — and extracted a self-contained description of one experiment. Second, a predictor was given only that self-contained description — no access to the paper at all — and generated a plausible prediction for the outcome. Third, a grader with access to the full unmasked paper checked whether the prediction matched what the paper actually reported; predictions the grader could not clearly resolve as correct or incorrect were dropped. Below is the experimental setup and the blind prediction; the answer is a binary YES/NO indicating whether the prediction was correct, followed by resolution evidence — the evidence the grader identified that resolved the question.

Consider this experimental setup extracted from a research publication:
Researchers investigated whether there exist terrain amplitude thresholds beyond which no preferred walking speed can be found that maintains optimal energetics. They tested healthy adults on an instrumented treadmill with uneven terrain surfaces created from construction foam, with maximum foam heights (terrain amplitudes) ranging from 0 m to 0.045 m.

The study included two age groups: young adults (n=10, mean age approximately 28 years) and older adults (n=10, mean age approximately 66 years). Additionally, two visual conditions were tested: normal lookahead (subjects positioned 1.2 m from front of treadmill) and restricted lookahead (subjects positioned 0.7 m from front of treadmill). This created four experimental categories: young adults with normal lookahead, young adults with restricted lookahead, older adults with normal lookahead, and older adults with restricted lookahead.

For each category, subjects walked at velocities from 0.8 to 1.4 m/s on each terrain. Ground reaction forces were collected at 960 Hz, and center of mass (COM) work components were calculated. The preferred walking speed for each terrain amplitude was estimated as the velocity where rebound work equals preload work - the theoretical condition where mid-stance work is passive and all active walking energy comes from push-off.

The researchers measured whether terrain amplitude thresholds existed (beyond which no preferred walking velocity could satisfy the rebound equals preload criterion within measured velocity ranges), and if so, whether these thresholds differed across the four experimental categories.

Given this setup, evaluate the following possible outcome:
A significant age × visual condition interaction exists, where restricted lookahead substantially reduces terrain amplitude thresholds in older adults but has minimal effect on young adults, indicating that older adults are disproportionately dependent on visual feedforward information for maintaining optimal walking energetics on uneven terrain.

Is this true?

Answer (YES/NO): NO